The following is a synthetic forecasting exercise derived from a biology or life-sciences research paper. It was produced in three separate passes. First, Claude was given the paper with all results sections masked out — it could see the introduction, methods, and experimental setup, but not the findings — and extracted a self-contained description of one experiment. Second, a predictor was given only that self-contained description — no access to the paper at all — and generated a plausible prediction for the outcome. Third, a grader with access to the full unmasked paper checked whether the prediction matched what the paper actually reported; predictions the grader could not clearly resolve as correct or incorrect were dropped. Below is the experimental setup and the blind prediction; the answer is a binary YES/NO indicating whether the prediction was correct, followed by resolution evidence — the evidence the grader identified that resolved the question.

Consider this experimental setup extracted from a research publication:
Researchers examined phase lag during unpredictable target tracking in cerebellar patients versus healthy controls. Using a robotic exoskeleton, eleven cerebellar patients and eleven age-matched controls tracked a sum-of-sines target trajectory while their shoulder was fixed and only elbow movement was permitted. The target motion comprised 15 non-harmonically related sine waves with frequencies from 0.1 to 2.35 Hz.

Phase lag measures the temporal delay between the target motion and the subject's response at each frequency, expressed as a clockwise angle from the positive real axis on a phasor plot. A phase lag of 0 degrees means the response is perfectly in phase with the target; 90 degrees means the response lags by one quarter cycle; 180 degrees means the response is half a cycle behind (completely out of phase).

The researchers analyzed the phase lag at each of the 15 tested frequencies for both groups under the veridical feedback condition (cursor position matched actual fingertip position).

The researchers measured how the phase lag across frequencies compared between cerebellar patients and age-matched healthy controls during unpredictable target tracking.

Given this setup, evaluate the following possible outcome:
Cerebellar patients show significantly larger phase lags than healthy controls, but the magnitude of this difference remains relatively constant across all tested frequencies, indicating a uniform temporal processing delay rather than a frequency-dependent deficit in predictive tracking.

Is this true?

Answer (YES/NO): NO